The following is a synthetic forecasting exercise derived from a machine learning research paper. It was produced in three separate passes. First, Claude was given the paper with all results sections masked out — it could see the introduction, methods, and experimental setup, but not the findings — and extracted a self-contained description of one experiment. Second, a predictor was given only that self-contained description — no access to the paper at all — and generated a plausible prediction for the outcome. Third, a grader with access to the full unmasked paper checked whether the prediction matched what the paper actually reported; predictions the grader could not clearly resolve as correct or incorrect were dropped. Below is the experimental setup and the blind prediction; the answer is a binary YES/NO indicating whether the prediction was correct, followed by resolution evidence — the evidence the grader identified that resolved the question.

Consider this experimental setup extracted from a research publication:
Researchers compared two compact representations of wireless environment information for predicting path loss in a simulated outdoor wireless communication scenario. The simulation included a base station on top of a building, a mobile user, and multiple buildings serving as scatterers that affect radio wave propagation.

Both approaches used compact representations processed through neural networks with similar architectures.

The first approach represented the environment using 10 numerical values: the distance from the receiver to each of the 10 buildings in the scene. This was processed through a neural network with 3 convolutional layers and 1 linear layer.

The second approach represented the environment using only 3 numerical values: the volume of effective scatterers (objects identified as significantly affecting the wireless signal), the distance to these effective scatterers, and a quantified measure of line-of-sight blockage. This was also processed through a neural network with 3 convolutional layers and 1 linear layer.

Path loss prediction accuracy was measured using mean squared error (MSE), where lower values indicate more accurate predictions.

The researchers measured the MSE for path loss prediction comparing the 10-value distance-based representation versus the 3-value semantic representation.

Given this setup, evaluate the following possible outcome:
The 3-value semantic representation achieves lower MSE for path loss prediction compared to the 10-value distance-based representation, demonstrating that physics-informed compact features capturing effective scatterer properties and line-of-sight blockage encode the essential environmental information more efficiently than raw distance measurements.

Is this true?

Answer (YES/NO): YES